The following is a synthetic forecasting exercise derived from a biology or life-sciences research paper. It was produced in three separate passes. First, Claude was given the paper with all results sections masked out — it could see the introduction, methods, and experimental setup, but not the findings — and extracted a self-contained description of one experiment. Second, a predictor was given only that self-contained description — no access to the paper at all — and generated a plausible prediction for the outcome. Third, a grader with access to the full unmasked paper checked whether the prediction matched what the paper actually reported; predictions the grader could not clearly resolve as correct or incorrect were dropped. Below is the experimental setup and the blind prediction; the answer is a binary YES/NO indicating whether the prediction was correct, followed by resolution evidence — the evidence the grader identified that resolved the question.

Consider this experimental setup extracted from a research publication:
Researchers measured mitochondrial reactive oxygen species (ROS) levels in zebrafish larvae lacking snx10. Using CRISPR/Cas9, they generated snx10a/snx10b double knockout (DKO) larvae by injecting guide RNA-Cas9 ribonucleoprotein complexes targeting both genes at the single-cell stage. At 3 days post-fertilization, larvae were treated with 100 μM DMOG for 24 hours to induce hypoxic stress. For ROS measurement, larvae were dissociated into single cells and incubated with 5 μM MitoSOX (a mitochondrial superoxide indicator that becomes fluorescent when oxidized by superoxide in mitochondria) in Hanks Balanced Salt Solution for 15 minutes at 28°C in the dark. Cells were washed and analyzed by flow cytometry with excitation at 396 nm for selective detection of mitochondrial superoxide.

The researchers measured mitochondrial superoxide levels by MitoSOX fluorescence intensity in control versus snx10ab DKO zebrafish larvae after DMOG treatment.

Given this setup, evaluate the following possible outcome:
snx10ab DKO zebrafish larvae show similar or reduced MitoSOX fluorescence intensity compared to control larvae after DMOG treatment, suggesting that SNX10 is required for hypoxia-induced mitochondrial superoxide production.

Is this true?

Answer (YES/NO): NO